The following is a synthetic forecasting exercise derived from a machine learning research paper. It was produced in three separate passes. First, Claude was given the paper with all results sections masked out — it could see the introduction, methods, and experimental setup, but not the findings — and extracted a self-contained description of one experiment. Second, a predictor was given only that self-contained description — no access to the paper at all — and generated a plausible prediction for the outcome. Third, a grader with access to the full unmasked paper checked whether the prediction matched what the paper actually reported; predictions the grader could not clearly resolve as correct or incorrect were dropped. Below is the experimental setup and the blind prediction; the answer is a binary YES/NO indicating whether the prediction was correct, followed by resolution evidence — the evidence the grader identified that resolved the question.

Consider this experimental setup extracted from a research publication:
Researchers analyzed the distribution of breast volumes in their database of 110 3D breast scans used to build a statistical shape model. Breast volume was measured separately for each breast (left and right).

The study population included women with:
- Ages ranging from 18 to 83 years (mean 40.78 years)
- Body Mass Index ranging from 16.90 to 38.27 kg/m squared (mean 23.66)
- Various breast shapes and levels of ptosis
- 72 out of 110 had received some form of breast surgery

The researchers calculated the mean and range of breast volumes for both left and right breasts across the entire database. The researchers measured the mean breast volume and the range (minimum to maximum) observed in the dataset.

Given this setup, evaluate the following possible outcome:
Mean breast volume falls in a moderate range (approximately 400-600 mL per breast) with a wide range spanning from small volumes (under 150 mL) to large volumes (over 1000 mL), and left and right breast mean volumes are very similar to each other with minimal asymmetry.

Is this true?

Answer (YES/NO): YES